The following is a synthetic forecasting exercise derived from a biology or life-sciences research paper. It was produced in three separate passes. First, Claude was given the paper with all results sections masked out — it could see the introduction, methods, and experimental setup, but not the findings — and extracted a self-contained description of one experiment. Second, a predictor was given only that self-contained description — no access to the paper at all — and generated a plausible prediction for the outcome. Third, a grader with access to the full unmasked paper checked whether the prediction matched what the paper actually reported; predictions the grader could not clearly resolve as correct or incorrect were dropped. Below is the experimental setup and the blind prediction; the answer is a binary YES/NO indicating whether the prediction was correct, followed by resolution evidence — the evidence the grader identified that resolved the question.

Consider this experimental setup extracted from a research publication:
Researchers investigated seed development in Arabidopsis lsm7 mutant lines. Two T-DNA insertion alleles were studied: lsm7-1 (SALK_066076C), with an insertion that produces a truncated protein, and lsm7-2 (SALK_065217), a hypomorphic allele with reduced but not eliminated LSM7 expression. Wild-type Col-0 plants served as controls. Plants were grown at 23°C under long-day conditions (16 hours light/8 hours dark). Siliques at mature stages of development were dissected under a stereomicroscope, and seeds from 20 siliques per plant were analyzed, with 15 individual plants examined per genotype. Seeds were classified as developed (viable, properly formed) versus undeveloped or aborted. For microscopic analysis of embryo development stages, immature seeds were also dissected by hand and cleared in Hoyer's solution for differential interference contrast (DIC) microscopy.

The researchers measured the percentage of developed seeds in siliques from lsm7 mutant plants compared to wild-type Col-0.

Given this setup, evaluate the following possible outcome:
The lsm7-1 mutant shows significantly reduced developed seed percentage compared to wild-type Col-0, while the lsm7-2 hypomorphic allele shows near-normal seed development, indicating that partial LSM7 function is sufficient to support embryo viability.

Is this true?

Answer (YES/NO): YES